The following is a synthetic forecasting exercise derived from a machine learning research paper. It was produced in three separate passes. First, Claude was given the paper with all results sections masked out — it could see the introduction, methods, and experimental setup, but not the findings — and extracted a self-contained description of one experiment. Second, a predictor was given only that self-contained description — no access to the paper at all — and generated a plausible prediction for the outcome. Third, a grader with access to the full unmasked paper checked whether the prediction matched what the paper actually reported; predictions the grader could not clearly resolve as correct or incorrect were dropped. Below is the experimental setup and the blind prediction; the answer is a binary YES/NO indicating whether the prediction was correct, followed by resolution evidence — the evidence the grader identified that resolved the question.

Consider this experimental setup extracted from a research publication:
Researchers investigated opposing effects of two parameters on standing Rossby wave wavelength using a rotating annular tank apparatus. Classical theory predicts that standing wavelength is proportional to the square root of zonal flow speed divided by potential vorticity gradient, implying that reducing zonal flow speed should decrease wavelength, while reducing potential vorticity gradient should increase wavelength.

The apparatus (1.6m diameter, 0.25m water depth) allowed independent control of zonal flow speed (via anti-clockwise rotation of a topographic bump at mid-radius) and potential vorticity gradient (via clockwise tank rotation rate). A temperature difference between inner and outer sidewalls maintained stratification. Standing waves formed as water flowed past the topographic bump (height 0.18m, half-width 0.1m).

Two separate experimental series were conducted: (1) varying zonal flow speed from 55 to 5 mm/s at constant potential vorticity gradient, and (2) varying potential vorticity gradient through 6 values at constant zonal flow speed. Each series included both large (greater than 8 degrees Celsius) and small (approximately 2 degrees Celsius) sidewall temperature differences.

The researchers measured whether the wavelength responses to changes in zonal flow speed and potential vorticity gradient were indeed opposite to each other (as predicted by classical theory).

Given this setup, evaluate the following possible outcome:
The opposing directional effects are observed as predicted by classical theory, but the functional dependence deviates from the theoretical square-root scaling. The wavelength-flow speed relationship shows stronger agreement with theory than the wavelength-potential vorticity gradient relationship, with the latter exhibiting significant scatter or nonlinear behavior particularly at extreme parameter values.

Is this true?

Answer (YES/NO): NO